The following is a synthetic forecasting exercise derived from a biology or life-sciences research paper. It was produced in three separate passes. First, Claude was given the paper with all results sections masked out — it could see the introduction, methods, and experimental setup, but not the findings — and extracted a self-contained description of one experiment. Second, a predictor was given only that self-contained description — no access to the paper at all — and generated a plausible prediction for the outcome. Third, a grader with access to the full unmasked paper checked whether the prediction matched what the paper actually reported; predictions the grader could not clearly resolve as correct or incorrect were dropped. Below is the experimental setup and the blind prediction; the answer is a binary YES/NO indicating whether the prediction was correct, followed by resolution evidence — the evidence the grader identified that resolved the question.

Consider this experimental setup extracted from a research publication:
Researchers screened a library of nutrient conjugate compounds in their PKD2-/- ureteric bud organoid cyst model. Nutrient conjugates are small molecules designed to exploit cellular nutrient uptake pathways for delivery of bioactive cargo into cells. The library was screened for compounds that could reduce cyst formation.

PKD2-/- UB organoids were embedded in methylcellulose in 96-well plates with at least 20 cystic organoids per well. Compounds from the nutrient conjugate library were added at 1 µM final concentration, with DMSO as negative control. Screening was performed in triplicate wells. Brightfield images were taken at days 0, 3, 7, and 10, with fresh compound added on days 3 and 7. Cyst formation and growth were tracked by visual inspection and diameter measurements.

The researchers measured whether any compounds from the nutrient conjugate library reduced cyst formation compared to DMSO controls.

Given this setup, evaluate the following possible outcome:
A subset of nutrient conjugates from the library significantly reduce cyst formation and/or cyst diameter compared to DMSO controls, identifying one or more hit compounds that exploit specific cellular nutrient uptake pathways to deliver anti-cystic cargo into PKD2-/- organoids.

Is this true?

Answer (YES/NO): YES